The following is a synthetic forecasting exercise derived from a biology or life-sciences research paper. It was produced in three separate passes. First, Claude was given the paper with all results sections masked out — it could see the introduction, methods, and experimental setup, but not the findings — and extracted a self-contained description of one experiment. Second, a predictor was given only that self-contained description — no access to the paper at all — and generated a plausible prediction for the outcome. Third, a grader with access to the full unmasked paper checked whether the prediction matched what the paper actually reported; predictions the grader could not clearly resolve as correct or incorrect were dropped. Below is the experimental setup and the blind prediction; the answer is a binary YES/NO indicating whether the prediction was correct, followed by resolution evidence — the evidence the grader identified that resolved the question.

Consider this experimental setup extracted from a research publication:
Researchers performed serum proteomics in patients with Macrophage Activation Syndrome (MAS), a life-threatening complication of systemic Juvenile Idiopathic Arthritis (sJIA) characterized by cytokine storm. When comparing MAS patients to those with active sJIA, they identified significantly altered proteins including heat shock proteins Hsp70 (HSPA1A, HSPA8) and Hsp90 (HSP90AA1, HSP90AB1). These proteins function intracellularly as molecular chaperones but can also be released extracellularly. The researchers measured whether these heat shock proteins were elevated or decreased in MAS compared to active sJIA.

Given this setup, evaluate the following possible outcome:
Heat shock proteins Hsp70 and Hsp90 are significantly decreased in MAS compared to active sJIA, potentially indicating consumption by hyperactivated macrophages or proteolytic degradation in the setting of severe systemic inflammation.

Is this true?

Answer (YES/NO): NO